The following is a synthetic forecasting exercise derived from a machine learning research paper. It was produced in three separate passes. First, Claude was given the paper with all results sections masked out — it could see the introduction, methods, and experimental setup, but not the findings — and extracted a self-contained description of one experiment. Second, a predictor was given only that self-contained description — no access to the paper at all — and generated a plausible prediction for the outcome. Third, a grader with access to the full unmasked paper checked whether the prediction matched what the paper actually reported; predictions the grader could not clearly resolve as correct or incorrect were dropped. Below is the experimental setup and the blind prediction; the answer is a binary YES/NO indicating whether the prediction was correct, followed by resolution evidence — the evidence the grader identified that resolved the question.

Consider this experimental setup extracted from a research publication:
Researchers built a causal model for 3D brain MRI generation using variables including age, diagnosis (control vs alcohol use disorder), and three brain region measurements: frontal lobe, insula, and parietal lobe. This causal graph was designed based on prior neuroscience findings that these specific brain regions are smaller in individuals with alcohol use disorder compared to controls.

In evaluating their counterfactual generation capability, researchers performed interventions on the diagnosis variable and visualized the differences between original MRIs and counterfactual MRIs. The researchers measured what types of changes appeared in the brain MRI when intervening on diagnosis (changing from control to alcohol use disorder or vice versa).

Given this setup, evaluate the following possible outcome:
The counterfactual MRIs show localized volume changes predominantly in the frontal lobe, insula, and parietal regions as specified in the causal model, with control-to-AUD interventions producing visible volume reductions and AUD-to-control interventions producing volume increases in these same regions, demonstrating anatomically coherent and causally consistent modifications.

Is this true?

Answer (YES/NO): NO